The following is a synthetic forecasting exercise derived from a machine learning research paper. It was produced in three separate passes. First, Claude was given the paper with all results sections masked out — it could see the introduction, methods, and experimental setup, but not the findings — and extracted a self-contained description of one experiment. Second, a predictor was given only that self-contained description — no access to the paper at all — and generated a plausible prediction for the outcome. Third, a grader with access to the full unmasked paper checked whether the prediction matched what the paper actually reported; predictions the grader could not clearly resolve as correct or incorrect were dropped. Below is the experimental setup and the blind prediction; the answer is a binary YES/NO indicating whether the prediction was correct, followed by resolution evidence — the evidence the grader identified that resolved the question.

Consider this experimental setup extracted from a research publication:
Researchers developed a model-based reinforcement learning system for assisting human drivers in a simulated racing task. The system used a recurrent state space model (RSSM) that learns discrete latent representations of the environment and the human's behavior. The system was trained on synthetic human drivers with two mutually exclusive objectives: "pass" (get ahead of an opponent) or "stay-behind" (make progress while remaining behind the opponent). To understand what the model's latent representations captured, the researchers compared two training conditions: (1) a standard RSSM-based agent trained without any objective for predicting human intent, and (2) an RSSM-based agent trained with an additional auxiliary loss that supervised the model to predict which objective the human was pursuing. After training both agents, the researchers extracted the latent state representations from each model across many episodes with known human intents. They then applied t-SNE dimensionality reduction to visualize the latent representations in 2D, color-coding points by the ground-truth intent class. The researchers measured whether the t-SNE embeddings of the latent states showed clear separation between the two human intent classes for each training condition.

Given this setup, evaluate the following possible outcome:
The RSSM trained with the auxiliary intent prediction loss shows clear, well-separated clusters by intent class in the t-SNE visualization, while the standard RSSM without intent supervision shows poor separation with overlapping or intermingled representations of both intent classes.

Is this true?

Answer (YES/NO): YES